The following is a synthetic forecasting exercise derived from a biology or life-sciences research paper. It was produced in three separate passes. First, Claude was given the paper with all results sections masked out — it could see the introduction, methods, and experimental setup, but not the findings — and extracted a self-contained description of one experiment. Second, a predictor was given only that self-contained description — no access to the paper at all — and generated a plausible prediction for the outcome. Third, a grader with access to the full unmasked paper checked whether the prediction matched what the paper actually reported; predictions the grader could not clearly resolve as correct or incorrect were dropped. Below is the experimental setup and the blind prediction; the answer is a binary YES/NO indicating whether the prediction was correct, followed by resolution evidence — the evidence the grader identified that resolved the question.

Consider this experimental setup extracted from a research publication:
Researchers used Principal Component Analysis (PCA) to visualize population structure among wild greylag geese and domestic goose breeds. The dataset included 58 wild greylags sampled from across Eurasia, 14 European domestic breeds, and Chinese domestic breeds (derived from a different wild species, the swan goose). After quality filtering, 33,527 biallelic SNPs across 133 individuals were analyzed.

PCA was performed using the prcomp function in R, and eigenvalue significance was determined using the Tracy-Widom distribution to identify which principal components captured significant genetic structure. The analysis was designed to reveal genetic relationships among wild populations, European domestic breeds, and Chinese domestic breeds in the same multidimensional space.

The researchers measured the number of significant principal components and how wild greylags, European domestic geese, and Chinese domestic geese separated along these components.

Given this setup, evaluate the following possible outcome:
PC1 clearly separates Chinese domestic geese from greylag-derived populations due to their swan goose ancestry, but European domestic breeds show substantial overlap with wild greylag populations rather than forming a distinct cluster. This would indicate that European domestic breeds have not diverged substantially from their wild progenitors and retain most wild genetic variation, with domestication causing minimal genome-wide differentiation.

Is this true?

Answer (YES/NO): NO